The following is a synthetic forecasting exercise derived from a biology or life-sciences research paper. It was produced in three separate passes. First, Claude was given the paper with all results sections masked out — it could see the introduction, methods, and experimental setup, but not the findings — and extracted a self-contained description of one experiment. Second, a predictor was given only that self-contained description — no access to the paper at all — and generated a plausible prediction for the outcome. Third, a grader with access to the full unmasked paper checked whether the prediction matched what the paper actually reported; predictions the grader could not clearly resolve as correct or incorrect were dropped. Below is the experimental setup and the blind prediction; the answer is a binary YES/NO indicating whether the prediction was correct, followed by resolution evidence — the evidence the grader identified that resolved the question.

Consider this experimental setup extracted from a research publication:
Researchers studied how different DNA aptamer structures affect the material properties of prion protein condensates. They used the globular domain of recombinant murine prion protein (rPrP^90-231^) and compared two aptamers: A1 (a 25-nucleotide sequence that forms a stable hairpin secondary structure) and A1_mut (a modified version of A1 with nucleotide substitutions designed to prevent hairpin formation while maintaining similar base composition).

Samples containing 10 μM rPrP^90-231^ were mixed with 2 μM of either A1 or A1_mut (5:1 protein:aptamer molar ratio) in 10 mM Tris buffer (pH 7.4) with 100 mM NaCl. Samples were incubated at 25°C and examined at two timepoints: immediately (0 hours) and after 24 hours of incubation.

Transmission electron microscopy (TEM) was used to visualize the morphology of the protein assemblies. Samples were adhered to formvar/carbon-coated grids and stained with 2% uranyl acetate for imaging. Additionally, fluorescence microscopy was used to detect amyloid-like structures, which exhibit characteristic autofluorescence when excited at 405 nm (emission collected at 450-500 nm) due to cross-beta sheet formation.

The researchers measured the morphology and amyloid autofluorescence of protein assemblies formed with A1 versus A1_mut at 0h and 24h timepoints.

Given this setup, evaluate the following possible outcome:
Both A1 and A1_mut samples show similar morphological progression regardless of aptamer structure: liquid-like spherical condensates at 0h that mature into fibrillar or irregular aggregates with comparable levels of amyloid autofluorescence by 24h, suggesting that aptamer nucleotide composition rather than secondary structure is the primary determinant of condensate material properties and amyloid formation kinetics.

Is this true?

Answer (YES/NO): NO